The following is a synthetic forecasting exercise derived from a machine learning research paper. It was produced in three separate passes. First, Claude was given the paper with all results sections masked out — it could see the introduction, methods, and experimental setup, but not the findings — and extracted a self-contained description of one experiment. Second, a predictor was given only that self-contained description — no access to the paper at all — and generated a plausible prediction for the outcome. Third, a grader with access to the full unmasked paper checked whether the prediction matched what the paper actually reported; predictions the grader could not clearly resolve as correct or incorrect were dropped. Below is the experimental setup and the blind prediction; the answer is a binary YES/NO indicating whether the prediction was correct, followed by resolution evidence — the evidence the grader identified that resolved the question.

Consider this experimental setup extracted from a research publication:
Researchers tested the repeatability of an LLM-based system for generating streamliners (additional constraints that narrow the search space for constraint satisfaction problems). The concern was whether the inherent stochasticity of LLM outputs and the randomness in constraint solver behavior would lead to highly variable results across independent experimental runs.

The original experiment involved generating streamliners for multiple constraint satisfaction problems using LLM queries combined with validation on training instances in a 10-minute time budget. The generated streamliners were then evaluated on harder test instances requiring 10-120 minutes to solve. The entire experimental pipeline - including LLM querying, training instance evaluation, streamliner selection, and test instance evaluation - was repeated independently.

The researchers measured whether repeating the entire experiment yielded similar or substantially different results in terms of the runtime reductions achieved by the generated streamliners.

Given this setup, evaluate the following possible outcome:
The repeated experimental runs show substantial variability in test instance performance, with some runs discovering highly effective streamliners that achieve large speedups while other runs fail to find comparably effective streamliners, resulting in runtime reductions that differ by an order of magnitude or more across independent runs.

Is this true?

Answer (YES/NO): NO